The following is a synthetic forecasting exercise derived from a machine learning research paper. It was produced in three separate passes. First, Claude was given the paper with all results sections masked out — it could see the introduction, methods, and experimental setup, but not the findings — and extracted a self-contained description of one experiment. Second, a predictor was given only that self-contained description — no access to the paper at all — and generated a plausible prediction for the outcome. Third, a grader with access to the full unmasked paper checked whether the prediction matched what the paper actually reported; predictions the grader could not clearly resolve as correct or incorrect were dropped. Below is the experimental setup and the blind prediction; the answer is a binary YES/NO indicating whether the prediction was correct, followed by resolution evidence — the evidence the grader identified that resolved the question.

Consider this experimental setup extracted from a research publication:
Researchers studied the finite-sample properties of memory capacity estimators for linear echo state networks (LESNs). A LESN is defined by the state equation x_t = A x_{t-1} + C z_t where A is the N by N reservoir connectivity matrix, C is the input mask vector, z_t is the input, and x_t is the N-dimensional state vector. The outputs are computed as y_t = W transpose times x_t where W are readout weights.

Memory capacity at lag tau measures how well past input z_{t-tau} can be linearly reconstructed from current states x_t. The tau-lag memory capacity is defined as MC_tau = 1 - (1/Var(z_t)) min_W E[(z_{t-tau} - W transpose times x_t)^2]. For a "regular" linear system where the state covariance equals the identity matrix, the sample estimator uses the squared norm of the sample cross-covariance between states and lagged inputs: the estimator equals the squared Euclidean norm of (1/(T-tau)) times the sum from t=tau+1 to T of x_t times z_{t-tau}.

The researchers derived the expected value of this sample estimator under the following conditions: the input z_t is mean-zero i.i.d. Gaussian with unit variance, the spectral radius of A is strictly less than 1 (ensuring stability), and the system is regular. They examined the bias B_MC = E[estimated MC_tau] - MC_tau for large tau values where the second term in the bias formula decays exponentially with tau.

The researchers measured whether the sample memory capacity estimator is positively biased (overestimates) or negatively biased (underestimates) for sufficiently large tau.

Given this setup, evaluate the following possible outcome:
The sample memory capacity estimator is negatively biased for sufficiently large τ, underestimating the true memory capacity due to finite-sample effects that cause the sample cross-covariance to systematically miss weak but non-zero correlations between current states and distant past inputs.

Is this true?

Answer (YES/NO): NO